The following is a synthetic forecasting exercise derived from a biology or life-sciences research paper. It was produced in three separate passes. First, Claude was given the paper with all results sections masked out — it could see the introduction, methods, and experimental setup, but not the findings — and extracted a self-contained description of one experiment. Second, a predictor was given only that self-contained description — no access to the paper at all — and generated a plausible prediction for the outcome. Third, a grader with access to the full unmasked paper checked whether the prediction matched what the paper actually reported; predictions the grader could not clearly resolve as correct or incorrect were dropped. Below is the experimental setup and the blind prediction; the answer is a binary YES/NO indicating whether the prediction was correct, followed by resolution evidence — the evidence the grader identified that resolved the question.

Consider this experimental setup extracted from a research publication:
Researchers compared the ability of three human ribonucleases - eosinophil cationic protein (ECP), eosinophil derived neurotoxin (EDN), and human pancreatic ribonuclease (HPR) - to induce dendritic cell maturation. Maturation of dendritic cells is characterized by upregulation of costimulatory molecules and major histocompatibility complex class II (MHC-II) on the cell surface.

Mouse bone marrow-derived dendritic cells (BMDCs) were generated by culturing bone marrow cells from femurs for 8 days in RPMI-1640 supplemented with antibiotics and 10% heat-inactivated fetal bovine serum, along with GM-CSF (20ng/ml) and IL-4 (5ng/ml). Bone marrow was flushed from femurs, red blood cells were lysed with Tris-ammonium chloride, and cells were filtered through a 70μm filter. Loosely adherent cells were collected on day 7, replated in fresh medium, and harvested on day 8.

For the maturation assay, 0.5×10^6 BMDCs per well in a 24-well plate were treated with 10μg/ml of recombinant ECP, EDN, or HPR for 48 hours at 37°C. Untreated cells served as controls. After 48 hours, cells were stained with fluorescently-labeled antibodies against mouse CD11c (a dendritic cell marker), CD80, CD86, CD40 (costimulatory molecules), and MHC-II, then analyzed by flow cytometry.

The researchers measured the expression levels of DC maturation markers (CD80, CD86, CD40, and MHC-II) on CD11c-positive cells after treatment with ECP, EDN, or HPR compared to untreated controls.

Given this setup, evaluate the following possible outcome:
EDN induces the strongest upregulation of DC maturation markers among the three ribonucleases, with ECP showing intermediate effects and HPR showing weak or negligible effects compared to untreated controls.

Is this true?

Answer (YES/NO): NO